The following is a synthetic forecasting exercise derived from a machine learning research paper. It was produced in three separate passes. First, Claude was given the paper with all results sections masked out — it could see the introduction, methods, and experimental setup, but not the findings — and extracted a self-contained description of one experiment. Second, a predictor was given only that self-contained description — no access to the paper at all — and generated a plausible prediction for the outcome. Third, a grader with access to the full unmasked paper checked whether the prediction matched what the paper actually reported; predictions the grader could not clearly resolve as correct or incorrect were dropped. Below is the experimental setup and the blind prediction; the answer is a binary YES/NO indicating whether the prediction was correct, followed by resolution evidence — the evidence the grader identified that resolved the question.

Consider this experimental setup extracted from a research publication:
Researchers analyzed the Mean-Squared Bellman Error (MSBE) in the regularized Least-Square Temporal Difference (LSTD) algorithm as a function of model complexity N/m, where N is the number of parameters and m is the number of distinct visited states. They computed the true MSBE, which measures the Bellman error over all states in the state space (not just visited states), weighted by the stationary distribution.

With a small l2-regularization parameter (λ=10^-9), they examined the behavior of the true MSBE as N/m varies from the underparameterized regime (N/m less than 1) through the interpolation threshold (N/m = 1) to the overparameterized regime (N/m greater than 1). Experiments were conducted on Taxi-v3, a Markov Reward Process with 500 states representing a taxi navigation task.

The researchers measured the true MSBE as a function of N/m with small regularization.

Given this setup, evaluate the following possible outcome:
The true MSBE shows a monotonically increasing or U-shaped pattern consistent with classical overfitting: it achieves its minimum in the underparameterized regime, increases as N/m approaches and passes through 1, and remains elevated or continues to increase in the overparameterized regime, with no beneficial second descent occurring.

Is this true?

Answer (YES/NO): NO